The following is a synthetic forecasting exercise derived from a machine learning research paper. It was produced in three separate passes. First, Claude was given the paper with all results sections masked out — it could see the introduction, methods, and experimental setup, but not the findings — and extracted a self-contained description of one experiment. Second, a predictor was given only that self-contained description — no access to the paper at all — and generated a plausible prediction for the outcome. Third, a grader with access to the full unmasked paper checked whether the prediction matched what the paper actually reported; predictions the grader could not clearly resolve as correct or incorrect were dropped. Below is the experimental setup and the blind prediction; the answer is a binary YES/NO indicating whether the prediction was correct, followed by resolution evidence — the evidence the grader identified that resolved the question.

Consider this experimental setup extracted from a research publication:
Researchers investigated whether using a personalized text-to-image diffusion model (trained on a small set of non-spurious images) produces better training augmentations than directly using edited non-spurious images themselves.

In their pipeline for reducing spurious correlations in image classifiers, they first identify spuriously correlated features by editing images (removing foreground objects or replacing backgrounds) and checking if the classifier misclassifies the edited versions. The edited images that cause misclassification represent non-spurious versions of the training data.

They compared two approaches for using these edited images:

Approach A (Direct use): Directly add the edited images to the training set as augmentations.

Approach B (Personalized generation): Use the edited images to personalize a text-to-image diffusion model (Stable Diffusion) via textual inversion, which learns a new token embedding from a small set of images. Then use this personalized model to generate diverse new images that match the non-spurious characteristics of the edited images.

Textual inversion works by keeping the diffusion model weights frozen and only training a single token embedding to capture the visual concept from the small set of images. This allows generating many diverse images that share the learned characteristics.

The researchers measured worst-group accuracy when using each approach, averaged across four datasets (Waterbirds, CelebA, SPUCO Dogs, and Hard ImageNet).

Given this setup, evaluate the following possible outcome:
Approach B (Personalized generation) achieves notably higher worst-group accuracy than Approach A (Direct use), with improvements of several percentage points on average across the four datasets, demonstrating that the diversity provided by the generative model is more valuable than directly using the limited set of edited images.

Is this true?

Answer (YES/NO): YES